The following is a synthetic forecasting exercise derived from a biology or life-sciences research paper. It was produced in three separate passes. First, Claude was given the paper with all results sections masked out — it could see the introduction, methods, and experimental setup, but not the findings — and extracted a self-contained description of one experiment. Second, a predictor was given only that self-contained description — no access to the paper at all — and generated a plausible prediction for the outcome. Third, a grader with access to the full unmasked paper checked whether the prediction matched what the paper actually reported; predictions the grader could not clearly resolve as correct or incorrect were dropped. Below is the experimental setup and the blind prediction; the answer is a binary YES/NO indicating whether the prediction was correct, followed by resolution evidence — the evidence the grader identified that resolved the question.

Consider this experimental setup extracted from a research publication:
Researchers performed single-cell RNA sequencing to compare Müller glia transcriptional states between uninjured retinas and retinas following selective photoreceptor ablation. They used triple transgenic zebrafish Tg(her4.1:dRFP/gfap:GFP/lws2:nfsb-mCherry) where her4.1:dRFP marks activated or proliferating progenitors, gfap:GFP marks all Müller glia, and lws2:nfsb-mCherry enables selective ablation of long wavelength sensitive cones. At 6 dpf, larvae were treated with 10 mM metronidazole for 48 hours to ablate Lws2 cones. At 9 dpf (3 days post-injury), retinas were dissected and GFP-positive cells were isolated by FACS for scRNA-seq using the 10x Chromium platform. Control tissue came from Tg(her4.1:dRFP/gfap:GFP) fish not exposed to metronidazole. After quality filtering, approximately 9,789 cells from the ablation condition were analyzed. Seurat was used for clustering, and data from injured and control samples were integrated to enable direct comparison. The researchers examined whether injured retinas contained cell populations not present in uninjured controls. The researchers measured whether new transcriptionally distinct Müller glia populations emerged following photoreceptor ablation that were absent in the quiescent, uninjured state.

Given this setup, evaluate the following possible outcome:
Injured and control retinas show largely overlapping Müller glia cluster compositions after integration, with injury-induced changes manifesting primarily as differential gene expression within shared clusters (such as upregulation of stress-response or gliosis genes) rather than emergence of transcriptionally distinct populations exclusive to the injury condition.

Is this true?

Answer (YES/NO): NO